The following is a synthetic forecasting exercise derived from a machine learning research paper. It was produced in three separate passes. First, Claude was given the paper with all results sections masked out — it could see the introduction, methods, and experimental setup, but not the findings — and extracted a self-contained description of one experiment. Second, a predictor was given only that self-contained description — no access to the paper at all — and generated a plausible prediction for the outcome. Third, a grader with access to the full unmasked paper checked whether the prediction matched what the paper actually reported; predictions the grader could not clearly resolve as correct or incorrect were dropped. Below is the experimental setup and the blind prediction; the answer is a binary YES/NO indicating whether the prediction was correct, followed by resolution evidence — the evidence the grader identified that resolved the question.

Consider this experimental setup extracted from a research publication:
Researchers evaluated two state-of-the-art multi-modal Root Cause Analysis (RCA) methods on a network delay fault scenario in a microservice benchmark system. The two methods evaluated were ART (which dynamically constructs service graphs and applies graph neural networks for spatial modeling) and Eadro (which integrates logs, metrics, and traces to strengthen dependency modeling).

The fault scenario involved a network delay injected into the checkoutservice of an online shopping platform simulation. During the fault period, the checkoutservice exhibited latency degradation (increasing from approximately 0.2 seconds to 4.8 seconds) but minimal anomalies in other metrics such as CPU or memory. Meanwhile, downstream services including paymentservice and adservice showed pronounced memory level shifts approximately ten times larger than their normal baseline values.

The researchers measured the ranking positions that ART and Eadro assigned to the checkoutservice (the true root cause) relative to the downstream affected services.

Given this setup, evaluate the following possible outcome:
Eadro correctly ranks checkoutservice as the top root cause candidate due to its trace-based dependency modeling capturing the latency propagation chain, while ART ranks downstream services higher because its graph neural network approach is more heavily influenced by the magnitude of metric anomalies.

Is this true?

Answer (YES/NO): NO